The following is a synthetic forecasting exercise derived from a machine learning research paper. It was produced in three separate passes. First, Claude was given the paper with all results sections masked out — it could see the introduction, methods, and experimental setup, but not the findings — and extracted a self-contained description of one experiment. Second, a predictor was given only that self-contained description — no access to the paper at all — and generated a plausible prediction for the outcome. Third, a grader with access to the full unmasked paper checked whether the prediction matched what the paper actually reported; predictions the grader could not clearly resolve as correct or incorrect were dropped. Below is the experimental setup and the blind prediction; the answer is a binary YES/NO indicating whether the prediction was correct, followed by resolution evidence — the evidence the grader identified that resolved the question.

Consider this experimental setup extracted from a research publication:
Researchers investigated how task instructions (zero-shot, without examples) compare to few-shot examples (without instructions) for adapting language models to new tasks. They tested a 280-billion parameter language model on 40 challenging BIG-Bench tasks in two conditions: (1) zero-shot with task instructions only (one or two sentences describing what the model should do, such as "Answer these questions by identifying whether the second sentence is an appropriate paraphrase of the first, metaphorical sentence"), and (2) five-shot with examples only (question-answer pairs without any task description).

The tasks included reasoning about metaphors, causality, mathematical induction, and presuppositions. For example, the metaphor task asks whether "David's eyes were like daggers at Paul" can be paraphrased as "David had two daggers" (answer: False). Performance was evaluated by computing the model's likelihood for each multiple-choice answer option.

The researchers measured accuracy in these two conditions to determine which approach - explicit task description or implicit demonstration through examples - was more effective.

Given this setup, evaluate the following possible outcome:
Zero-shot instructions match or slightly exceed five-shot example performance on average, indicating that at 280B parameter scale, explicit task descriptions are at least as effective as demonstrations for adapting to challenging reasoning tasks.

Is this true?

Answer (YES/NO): NO